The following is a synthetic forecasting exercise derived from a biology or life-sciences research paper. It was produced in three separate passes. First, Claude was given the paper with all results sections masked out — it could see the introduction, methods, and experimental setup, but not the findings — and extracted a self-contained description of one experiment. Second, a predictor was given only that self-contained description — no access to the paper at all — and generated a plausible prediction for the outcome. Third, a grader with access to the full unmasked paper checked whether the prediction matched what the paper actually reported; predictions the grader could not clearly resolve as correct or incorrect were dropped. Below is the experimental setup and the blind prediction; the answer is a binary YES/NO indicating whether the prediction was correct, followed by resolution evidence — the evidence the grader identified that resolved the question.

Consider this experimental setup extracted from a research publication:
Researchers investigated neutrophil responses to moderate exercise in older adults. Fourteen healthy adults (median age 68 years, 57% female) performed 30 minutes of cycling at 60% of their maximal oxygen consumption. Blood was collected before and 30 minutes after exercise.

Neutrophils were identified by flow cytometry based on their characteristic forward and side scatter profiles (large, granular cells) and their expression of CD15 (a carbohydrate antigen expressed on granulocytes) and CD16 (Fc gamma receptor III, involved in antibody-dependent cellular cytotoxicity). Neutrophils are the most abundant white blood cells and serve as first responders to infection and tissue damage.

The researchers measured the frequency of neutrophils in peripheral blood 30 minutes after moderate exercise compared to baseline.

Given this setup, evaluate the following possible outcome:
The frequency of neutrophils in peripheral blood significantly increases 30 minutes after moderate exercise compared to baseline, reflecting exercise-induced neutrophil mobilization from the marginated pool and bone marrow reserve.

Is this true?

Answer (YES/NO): NO